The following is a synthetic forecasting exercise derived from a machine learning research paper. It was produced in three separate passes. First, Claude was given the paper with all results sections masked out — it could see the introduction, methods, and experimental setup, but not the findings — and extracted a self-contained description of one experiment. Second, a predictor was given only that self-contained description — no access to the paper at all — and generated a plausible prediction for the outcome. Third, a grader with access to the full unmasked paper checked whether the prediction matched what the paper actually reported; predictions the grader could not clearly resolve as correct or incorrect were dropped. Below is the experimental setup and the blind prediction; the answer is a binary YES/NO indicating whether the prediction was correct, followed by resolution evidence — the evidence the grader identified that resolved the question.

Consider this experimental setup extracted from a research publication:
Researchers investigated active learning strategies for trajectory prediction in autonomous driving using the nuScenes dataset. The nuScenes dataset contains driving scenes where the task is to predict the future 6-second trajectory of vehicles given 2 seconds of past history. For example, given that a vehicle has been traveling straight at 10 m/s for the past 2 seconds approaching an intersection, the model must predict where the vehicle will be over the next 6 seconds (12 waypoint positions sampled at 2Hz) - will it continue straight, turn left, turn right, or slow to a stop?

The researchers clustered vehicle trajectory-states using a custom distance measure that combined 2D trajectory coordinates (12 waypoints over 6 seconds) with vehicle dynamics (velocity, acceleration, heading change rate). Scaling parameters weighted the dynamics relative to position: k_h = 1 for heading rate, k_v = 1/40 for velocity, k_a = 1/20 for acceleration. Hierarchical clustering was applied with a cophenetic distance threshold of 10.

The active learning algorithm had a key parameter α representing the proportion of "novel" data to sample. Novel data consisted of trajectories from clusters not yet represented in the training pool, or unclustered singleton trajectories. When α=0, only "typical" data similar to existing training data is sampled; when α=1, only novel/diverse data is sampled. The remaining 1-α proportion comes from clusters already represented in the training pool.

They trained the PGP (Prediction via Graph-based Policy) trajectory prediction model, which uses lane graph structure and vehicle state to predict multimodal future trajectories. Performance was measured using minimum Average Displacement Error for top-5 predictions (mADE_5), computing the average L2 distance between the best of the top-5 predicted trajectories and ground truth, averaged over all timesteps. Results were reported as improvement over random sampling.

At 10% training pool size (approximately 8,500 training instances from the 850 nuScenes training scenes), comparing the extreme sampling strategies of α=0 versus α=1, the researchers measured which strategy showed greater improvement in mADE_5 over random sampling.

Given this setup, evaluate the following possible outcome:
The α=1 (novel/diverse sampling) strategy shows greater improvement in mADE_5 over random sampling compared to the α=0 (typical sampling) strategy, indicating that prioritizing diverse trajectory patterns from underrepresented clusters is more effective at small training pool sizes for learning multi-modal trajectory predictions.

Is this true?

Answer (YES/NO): NO